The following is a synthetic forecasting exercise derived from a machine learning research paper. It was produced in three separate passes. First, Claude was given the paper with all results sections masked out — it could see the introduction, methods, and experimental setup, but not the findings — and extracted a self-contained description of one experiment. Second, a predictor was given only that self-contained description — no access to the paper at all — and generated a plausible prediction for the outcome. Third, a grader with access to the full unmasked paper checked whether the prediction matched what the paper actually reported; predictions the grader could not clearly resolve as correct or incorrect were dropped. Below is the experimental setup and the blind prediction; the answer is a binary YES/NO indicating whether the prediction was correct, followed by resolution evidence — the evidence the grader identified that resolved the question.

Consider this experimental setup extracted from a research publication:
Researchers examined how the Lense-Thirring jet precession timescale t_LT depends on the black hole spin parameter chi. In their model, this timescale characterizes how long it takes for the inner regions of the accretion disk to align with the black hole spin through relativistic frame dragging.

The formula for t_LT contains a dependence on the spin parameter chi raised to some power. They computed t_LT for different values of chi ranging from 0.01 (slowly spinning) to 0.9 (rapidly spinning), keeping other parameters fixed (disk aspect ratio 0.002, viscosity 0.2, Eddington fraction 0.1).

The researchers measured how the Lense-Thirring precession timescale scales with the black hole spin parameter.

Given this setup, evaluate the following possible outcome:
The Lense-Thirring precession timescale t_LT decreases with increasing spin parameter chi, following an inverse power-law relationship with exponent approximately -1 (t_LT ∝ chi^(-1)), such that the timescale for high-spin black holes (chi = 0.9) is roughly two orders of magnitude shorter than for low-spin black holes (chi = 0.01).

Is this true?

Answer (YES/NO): NO